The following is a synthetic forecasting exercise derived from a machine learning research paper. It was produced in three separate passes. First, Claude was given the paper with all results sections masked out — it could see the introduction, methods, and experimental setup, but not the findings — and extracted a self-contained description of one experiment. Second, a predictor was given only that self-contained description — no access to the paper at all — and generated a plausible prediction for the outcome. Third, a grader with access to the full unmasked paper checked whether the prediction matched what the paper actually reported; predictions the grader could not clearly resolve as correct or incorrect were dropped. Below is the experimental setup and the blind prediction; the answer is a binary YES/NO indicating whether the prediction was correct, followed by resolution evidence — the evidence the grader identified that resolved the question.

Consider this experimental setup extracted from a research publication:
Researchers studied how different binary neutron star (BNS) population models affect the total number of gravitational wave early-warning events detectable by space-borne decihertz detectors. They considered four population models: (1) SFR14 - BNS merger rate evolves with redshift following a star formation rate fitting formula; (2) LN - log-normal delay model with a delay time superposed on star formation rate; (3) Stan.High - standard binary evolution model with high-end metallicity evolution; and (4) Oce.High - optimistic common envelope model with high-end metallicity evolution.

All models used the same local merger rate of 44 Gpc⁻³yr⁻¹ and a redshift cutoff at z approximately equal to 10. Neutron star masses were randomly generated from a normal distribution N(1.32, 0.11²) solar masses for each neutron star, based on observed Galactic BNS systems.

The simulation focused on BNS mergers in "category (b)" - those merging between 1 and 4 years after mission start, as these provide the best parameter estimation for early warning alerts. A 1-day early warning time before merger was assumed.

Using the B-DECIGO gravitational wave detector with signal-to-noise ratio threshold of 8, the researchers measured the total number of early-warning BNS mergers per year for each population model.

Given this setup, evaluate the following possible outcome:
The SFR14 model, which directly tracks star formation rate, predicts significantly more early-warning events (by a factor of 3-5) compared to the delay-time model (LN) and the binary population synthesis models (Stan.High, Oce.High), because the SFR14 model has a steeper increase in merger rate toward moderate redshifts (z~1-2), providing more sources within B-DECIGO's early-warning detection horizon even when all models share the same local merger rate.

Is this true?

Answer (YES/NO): NO